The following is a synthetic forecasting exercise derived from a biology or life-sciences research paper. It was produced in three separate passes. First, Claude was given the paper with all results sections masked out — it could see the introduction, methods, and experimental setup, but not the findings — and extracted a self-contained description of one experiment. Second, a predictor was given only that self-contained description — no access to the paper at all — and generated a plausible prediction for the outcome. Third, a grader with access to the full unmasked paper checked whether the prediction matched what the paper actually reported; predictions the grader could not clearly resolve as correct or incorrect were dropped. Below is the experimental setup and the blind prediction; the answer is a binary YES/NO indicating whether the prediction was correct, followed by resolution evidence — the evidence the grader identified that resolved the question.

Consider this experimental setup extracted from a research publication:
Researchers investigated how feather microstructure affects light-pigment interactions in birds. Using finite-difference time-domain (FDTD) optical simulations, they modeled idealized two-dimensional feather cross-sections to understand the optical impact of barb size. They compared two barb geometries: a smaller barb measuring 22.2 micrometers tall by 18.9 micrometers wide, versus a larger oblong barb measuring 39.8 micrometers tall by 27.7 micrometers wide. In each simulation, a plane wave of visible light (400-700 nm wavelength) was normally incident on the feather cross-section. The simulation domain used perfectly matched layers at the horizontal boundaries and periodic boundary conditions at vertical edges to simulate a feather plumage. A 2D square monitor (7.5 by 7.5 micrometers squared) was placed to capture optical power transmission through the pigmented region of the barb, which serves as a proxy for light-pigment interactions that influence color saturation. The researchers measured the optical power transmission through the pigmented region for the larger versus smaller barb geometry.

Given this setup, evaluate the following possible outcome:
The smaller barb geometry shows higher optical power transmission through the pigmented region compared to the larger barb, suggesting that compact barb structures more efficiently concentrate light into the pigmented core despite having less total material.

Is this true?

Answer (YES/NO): NO